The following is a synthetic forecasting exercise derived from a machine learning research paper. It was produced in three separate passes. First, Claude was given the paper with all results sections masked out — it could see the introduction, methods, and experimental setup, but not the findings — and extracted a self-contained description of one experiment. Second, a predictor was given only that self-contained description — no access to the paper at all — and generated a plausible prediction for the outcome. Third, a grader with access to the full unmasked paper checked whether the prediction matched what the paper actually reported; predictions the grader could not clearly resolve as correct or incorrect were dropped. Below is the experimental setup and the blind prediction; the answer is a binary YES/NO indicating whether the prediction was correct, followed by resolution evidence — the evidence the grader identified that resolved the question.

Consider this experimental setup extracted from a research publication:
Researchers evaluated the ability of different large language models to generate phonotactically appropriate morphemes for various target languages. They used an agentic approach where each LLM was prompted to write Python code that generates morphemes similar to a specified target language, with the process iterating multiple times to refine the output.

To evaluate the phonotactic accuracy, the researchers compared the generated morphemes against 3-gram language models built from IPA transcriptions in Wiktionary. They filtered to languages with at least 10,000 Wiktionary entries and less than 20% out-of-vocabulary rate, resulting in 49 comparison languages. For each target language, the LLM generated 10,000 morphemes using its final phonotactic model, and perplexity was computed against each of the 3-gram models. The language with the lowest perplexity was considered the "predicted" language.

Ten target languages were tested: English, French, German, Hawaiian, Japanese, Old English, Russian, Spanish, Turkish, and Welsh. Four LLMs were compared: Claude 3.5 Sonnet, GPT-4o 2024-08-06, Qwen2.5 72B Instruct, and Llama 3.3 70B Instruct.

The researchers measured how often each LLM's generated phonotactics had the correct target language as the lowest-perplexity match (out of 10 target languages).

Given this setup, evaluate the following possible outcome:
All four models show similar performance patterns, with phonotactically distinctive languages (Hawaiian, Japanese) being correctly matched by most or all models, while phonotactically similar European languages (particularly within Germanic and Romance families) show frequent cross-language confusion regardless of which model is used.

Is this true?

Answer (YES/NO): NO